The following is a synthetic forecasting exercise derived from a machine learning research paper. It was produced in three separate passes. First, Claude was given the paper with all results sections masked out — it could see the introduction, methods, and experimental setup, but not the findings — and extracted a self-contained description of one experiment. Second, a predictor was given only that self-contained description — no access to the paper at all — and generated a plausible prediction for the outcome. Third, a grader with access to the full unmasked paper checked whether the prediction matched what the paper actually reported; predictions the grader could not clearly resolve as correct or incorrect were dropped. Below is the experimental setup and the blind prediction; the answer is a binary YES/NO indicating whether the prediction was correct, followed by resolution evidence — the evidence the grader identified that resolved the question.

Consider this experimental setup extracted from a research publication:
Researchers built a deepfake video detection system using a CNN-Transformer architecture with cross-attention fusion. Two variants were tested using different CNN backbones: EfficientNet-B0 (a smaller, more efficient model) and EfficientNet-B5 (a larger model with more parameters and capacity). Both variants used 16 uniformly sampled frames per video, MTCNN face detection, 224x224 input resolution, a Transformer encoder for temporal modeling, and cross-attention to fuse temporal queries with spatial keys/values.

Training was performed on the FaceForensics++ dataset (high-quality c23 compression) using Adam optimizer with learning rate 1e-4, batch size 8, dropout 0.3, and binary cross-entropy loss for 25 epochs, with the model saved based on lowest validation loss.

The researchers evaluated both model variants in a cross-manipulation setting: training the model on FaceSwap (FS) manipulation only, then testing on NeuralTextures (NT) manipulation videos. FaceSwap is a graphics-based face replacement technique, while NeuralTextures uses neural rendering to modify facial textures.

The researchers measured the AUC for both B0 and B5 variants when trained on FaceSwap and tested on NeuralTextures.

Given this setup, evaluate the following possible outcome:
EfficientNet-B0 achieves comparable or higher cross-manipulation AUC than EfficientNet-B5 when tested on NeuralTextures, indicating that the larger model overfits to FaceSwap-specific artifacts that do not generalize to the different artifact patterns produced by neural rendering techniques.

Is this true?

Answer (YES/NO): NO